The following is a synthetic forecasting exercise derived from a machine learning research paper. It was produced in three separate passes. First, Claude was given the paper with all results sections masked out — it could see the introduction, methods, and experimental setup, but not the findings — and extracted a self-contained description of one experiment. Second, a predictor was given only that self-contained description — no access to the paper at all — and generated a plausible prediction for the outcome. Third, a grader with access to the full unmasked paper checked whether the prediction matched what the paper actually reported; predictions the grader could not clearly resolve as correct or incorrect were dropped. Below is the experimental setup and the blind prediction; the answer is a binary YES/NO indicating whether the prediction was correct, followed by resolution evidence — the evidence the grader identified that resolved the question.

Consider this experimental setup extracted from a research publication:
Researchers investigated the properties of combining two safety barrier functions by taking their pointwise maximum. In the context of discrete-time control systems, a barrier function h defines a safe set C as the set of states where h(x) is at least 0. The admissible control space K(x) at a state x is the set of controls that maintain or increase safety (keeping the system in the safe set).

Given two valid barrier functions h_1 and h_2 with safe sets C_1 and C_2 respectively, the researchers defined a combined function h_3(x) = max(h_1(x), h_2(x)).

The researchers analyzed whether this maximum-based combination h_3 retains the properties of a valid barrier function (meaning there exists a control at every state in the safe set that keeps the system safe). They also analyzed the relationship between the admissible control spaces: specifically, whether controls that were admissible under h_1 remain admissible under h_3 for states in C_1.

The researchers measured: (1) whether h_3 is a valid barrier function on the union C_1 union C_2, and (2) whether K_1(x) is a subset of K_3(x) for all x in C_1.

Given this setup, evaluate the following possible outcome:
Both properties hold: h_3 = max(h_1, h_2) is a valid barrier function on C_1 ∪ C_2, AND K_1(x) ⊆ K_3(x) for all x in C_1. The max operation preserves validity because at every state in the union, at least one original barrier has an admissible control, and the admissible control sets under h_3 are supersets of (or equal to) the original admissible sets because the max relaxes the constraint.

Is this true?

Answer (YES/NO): YES